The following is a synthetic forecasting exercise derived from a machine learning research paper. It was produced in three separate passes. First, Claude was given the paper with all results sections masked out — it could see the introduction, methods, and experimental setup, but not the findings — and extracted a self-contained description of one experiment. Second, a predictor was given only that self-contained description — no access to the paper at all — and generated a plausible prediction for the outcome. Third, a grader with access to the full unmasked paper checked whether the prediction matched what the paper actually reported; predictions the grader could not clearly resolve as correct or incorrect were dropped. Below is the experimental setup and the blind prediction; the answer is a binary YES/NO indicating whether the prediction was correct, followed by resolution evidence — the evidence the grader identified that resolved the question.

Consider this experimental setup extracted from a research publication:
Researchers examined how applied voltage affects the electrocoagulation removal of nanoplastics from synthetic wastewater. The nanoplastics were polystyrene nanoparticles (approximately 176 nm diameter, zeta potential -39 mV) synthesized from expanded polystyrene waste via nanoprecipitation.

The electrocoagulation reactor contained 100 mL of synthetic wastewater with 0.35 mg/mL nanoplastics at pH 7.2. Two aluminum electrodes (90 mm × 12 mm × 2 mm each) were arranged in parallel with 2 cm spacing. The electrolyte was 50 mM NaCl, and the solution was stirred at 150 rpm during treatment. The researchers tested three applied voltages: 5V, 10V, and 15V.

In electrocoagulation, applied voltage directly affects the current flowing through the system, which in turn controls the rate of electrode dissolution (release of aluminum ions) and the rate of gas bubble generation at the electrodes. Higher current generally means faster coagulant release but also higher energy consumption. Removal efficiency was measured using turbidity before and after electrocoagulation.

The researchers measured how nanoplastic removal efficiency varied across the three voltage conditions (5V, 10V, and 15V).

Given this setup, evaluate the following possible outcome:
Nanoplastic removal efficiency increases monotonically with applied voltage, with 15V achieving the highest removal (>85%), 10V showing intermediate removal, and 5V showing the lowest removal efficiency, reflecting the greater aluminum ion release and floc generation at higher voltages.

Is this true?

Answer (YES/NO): NO